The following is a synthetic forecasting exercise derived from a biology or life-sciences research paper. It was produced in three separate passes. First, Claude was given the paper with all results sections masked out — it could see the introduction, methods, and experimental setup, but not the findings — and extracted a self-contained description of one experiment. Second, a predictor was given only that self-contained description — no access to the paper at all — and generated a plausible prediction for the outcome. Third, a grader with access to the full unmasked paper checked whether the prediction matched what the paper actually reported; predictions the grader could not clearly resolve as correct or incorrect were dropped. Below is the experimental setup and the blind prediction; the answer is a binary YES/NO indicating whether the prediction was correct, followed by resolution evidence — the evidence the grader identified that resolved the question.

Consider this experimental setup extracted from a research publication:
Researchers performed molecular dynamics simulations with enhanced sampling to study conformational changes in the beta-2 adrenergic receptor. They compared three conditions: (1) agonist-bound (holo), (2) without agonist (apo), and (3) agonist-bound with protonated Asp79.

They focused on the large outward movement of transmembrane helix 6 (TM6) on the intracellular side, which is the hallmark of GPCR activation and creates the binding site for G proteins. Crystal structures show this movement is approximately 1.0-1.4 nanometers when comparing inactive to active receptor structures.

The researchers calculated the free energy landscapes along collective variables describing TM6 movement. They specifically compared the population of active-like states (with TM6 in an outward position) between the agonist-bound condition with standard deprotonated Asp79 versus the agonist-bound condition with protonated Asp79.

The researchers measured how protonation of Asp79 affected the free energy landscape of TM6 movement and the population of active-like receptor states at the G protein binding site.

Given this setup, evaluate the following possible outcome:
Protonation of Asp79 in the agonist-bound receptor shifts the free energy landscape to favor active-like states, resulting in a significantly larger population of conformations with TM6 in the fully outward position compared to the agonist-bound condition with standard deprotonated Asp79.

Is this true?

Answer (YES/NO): YES